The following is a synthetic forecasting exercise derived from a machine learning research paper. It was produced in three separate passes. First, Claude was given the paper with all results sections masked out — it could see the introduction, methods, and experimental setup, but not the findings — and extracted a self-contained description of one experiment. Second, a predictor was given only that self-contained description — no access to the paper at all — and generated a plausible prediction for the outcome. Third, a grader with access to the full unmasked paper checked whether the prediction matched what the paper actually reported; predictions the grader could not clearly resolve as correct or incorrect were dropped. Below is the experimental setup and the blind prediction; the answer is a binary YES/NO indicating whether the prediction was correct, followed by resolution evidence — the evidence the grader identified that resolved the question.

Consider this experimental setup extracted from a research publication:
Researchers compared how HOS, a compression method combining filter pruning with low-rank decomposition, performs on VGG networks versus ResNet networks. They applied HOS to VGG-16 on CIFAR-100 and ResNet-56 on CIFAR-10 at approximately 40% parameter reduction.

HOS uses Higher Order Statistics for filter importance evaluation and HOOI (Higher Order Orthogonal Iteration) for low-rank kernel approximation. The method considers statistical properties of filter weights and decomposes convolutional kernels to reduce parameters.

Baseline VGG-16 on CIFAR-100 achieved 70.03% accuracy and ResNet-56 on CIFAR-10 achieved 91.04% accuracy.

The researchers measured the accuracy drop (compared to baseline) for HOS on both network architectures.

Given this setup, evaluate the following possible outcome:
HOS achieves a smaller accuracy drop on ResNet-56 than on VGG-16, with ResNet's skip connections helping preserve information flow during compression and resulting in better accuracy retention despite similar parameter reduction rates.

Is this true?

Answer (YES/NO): YES